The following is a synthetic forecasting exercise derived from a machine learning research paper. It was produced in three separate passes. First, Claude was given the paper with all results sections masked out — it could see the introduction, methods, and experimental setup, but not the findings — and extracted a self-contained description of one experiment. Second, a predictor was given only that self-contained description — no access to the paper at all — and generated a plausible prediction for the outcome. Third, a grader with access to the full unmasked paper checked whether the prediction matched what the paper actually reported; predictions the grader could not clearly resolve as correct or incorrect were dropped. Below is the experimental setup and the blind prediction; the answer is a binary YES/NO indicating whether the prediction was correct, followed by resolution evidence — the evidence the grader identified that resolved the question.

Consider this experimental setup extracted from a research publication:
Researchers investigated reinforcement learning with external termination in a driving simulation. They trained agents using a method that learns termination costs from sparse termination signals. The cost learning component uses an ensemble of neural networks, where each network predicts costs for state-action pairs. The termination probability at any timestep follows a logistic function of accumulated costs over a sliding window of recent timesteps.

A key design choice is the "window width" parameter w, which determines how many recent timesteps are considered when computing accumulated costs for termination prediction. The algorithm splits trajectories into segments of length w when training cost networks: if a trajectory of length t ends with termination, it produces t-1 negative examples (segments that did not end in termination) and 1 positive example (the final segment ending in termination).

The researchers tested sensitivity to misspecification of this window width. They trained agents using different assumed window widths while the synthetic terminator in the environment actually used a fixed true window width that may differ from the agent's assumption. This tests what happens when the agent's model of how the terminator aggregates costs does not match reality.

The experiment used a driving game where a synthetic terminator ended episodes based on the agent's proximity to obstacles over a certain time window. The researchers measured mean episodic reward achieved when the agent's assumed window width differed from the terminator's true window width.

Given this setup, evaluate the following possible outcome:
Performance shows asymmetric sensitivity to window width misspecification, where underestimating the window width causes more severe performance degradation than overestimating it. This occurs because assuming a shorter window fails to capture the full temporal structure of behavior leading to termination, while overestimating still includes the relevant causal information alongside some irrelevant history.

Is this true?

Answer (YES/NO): NO